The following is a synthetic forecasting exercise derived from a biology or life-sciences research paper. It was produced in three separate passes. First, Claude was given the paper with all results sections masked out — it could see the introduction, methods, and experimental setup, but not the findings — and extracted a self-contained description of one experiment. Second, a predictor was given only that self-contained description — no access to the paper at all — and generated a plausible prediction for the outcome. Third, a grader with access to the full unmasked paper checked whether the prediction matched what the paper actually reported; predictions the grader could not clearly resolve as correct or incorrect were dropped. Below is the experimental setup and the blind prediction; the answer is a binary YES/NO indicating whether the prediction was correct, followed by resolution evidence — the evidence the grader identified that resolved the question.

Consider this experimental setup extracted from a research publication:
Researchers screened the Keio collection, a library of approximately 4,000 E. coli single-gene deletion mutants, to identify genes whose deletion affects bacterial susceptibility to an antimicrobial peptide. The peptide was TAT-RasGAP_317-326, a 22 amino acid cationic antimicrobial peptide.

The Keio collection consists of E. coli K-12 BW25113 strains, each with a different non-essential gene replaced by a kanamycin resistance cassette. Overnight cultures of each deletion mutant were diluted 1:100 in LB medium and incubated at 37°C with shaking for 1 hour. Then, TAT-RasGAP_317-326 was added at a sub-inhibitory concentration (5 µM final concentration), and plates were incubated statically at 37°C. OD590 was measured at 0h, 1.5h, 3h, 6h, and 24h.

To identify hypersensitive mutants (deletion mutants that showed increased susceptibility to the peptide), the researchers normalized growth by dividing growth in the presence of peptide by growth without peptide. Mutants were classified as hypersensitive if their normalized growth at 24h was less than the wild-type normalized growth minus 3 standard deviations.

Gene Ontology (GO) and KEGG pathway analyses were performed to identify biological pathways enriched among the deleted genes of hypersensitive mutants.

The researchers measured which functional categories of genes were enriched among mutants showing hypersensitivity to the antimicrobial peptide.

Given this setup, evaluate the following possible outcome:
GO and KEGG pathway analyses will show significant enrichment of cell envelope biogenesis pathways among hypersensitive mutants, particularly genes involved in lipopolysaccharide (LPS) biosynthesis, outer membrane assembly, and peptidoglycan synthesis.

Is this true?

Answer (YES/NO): NO